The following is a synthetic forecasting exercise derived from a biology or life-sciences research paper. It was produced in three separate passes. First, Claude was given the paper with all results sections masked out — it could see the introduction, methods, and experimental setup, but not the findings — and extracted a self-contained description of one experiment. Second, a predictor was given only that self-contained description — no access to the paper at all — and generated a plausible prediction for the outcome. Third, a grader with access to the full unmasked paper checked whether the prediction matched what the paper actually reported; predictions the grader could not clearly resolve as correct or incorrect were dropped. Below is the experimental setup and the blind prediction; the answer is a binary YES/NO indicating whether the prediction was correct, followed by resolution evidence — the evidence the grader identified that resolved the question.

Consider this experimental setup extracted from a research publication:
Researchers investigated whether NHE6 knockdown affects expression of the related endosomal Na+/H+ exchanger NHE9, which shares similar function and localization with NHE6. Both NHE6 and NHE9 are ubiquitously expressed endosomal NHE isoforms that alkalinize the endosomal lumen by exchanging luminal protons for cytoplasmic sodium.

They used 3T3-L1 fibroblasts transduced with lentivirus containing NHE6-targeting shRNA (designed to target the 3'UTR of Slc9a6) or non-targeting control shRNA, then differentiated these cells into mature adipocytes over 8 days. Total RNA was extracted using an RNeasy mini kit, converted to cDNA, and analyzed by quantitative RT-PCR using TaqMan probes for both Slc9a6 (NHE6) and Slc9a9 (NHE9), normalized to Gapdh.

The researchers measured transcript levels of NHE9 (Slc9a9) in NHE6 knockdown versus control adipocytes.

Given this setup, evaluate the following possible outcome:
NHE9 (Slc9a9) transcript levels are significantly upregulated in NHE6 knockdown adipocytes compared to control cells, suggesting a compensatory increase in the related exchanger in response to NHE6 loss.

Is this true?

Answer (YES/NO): NO